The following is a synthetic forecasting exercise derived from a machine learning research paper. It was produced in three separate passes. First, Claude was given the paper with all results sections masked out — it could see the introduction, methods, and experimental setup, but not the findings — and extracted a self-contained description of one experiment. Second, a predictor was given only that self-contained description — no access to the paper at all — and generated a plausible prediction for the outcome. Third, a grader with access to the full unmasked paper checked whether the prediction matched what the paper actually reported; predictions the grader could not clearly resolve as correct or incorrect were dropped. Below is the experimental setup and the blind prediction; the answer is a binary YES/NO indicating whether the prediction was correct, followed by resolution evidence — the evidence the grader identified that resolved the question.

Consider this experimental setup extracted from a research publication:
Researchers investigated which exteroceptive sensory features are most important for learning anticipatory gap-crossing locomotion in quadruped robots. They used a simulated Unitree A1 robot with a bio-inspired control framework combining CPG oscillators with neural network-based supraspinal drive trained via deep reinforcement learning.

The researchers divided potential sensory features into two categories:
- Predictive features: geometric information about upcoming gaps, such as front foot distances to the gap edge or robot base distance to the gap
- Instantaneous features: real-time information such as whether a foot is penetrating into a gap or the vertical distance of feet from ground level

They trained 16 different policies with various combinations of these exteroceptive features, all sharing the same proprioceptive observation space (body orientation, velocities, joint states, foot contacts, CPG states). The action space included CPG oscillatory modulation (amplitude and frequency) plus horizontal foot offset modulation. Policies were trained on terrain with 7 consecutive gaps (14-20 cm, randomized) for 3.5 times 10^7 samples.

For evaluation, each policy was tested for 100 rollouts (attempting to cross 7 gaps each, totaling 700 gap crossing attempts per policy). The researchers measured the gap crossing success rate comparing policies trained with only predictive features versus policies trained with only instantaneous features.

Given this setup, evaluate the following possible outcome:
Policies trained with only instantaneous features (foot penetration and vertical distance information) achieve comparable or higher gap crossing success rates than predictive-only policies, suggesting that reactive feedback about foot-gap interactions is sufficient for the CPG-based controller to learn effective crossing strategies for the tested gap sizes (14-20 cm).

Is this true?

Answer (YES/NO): NO